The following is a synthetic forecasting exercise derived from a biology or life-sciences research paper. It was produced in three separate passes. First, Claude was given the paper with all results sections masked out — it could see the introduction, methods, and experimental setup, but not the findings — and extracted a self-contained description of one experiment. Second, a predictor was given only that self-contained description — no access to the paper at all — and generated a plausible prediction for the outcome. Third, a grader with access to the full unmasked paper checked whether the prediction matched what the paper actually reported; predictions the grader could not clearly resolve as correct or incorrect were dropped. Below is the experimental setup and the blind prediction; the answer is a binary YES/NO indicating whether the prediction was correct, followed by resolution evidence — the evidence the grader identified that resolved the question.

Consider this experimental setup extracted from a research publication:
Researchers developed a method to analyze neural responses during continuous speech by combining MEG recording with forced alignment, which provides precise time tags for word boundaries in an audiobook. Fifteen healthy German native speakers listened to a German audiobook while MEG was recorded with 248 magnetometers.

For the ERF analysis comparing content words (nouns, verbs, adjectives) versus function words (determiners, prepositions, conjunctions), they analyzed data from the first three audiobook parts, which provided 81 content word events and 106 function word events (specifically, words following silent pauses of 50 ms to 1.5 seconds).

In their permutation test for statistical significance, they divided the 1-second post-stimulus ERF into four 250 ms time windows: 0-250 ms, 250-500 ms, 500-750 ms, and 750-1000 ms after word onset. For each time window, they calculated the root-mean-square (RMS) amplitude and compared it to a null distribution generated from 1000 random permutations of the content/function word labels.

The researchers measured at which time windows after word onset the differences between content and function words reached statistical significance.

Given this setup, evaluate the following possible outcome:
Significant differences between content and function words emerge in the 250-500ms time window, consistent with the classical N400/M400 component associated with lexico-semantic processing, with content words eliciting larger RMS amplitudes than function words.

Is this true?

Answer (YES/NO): NO